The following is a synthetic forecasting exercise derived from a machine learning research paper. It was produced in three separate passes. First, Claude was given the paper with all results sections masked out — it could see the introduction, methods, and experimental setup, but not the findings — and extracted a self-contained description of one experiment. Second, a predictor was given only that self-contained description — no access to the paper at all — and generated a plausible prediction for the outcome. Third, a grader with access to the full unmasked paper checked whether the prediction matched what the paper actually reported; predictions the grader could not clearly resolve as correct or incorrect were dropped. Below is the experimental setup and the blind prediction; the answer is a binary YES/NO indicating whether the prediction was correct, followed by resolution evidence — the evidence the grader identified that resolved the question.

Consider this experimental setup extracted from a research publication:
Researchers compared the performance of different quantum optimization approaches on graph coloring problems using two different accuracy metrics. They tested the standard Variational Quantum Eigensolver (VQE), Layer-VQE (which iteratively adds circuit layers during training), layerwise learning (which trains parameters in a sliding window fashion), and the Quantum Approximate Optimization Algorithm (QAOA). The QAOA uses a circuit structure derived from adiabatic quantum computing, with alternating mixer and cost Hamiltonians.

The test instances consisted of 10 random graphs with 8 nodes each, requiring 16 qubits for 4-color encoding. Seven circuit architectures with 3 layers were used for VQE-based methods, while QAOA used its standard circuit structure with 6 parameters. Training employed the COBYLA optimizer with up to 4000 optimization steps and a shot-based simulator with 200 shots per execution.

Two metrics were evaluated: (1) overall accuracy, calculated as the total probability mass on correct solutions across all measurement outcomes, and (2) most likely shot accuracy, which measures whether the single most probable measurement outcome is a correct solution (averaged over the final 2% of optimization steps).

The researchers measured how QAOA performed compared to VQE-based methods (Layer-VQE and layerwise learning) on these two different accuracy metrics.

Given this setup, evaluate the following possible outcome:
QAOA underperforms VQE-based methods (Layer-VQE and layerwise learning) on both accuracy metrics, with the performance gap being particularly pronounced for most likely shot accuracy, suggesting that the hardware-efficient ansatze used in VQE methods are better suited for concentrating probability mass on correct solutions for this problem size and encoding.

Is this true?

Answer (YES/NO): NO